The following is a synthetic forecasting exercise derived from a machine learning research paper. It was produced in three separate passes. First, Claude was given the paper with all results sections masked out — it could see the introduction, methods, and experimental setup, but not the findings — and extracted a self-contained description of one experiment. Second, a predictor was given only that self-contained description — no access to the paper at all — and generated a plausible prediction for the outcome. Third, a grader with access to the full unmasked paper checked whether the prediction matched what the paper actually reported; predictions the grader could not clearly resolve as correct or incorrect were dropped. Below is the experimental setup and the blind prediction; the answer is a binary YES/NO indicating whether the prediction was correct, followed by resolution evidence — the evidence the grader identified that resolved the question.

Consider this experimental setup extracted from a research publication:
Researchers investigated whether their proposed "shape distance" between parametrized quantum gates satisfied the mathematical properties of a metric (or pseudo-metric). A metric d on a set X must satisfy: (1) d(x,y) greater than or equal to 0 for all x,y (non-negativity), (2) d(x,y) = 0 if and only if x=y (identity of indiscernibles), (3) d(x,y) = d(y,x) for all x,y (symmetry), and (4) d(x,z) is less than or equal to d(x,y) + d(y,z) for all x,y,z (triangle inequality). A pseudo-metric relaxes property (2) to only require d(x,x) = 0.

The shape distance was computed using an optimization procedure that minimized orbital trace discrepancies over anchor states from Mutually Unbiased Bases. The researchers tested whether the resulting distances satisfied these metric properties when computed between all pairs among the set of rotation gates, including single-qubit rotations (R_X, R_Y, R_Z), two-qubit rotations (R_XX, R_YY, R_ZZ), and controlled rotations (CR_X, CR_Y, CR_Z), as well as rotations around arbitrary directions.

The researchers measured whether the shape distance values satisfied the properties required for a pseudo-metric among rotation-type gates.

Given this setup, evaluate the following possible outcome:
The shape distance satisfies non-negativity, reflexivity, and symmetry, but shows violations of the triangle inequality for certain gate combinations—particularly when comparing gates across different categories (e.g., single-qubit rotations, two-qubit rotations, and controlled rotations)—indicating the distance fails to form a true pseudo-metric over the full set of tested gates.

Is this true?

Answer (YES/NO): NO